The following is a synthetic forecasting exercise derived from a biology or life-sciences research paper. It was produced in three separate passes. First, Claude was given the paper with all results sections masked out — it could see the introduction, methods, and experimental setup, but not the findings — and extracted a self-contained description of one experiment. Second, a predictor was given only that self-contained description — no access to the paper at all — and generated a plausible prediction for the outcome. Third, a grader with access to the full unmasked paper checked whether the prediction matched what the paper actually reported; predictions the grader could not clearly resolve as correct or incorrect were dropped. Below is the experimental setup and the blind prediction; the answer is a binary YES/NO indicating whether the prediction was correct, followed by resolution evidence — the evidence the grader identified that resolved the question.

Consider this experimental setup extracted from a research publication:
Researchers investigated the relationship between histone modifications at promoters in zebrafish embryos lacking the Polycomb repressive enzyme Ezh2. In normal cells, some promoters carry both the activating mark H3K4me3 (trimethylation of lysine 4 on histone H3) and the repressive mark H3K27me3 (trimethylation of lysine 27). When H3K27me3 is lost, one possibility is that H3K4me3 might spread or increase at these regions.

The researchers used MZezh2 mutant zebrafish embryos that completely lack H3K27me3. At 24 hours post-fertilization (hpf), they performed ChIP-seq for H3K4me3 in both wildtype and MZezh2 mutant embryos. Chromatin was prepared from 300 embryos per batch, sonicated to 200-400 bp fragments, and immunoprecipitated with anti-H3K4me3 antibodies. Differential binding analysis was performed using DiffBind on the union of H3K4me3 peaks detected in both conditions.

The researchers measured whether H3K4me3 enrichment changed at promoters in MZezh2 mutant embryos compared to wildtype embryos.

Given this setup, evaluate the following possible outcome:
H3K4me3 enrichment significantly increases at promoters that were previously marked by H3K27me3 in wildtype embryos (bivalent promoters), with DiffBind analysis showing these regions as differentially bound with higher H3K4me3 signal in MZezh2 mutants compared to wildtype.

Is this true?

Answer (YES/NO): YES